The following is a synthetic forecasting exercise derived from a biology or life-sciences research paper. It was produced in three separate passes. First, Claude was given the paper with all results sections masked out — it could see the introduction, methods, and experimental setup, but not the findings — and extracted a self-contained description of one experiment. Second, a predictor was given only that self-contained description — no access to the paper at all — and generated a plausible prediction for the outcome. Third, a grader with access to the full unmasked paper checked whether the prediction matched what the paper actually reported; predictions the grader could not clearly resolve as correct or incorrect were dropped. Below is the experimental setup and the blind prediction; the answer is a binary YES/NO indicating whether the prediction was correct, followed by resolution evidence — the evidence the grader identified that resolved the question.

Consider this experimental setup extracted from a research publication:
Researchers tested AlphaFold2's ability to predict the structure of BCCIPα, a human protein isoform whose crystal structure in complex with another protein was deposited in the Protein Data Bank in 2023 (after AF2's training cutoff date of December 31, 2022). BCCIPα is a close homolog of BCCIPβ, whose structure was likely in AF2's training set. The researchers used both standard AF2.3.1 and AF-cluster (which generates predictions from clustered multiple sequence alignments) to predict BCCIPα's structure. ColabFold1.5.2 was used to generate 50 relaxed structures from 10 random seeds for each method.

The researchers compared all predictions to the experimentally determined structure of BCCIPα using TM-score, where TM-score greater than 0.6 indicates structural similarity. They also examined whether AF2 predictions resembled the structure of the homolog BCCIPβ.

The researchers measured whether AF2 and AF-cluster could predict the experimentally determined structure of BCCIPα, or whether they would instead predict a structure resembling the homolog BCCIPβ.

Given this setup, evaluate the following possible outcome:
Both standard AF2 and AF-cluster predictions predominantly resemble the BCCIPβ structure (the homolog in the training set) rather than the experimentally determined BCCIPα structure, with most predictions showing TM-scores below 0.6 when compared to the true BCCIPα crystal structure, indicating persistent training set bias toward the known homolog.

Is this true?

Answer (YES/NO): YES